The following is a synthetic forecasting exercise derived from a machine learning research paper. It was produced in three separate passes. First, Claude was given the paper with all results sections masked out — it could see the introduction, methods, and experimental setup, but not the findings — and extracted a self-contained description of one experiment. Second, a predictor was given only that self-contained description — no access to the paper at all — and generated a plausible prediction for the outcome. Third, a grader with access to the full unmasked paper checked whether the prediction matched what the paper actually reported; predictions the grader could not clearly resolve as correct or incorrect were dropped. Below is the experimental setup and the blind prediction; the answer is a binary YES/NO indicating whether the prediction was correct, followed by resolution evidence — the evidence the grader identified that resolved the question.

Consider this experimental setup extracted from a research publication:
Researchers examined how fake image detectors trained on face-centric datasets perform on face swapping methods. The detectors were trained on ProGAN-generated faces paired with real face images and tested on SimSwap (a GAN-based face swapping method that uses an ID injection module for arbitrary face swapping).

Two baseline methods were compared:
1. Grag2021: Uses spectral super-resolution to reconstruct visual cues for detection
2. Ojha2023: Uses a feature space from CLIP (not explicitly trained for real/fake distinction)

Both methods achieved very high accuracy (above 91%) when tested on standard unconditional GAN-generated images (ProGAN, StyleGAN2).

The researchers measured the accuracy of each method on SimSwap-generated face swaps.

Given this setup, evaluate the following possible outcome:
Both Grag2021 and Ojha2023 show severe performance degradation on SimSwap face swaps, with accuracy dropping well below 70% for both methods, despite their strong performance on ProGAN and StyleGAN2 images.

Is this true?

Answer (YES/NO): NO